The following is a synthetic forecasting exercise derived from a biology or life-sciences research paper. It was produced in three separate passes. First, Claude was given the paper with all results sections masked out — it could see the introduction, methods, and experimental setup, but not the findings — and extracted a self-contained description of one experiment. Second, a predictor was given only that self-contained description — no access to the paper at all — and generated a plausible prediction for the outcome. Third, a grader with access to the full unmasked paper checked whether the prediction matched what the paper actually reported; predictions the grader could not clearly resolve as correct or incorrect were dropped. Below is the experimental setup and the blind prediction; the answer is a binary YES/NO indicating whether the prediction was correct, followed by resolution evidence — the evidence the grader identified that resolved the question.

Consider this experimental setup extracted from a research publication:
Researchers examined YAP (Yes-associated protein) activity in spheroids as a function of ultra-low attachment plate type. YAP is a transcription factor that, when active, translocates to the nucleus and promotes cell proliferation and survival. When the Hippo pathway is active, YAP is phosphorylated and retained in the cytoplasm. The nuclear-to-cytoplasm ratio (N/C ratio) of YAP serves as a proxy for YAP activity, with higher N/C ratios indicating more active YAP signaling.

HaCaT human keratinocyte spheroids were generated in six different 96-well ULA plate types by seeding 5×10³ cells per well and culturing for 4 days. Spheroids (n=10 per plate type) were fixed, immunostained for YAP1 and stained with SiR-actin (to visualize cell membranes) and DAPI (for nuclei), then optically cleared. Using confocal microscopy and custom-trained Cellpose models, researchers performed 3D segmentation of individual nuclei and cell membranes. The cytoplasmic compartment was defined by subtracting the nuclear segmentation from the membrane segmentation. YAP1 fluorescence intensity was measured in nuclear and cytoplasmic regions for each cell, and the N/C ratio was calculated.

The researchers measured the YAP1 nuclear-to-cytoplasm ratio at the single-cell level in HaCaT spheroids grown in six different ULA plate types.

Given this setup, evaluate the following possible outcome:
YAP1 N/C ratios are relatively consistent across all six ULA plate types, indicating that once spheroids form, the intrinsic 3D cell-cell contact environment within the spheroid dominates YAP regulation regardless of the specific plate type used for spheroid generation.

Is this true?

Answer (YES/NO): NO